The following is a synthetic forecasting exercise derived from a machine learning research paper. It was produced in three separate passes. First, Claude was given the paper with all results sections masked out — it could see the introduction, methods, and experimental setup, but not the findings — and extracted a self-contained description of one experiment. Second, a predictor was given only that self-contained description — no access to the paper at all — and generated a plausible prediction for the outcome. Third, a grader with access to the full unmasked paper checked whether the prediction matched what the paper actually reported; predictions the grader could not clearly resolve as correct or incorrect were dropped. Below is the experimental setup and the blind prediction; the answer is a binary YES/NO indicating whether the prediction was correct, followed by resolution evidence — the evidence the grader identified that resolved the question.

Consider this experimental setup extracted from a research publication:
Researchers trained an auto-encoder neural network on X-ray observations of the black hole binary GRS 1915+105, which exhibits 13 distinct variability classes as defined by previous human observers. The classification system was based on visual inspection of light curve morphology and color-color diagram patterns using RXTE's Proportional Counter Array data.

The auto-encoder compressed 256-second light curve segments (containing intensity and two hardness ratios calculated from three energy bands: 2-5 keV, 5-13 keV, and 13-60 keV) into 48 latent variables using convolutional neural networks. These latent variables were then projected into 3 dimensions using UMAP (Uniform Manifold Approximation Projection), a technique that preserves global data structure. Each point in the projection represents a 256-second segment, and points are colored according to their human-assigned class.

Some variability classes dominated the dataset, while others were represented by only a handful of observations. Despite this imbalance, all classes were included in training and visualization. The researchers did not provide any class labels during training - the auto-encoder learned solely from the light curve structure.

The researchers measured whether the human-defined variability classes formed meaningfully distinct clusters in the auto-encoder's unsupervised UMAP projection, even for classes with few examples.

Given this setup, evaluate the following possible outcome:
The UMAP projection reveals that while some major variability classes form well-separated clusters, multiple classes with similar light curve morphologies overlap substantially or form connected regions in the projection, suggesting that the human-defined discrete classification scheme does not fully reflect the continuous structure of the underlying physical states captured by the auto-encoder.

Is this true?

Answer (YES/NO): YES